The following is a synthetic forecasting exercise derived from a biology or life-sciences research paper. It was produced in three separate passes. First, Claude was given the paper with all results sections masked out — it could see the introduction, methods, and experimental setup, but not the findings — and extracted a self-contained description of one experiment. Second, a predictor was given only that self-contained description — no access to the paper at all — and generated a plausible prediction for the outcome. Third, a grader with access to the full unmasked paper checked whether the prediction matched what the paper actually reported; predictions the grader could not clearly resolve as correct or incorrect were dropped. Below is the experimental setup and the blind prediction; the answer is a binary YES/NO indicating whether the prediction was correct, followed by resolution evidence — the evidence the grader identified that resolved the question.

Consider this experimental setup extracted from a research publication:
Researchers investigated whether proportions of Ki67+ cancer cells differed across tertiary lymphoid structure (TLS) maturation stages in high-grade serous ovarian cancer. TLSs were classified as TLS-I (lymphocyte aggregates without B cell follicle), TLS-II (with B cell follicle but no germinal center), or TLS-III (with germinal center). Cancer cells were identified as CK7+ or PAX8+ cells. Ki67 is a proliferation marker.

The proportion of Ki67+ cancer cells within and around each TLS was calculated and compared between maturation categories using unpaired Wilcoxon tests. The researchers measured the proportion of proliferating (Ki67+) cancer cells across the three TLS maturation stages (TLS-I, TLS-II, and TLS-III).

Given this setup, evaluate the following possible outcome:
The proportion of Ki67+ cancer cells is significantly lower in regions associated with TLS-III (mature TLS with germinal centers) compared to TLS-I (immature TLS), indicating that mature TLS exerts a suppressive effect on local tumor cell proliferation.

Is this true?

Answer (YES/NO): YES